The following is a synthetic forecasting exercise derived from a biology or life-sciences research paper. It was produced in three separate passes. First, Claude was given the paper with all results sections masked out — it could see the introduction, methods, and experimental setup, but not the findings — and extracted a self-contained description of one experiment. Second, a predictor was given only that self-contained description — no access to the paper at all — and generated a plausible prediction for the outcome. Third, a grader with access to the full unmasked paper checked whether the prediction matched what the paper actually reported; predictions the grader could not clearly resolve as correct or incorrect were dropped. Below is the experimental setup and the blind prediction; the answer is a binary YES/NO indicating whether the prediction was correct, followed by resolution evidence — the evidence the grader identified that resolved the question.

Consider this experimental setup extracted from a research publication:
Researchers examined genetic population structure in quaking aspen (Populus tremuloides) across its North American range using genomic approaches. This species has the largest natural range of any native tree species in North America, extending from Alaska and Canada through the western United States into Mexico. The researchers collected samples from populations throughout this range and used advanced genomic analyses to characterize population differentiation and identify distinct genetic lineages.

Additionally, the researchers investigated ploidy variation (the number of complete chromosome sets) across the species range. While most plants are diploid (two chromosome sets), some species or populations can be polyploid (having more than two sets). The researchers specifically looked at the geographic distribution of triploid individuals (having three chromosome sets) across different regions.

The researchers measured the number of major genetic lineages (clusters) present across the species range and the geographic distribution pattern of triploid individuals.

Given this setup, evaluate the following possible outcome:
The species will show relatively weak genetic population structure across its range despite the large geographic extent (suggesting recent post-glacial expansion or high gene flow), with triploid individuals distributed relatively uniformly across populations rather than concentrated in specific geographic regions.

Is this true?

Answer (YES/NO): NO